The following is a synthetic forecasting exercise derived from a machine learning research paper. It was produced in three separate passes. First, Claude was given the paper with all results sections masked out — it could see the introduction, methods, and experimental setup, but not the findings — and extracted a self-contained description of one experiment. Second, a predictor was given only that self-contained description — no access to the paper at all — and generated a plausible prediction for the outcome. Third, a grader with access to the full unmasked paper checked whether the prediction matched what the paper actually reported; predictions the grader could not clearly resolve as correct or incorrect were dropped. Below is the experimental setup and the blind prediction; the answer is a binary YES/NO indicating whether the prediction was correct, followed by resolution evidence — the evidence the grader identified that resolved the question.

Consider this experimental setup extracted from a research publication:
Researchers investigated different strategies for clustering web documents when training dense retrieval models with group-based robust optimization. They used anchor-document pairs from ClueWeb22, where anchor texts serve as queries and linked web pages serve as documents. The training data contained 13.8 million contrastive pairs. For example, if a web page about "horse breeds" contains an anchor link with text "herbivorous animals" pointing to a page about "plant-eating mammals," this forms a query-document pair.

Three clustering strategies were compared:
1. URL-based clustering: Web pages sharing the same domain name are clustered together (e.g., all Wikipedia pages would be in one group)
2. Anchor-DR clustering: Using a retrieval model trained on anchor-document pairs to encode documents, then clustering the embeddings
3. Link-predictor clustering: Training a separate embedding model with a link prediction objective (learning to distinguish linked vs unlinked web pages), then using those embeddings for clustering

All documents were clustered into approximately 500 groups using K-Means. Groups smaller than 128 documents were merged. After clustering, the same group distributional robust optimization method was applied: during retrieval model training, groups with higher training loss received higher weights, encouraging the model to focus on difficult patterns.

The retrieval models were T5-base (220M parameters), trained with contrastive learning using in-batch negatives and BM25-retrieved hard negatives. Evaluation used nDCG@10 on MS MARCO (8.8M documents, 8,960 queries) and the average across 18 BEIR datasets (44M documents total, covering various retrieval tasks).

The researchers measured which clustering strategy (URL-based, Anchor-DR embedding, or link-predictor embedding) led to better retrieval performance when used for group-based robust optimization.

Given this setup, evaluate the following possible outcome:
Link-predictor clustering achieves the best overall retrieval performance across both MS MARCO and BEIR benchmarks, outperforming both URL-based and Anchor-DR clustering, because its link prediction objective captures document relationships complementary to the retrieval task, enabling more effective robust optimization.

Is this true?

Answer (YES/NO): YES